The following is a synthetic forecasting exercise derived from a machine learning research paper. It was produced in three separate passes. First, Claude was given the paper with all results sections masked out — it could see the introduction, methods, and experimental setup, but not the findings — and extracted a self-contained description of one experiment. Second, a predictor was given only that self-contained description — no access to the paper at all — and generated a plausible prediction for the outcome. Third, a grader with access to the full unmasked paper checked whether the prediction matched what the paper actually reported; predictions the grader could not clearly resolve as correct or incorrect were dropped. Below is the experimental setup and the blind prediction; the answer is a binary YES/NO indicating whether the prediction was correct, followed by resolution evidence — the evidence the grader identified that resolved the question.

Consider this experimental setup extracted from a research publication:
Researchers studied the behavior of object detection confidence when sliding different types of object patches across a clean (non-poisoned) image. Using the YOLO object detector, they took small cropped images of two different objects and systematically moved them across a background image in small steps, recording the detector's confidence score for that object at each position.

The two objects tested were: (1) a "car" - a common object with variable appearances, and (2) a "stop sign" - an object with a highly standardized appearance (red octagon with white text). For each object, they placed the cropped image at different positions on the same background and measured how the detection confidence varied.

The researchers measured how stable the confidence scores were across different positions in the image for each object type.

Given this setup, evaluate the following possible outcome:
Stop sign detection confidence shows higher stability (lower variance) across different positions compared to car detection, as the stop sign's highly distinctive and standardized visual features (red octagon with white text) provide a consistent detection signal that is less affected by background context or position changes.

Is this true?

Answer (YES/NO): YES